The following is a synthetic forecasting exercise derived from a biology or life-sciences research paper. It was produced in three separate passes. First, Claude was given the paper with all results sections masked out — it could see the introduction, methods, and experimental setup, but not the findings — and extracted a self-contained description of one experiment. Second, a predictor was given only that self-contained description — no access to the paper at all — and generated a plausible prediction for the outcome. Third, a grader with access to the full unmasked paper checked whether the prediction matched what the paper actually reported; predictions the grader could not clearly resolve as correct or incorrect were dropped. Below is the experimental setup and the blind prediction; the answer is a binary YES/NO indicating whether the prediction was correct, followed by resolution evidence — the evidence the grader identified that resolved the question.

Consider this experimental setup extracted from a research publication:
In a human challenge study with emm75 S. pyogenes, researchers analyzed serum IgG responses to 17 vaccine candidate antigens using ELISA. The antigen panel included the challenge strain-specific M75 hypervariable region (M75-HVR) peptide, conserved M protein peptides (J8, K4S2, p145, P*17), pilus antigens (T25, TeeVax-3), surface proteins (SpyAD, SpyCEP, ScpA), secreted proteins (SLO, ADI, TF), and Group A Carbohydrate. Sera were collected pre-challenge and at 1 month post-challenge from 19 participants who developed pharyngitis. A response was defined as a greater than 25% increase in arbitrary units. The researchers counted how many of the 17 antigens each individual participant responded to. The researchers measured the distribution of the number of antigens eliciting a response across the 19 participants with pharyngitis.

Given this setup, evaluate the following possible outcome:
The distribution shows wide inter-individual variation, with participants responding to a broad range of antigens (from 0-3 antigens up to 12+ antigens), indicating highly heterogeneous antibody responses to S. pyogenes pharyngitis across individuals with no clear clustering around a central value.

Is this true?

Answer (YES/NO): NO